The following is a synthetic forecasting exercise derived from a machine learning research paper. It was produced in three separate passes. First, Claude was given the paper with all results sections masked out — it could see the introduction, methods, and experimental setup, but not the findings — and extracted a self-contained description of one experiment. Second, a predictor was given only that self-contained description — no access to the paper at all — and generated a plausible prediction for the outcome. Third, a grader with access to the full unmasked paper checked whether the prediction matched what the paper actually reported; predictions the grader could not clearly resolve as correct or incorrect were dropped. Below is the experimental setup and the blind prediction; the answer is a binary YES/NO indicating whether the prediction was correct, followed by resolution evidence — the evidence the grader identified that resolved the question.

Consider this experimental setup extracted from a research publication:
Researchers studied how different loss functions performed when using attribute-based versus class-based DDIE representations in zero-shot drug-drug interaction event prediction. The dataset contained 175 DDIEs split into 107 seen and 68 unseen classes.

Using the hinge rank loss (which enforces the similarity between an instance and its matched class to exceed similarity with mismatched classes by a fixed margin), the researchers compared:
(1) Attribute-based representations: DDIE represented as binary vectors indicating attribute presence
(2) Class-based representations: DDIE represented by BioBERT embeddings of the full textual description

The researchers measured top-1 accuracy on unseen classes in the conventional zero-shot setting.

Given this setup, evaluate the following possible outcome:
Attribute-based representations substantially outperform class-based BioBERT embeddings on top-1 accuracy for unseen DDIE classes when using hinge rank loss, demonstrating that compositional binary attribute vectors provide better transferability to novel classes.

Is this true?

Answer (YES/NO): NO